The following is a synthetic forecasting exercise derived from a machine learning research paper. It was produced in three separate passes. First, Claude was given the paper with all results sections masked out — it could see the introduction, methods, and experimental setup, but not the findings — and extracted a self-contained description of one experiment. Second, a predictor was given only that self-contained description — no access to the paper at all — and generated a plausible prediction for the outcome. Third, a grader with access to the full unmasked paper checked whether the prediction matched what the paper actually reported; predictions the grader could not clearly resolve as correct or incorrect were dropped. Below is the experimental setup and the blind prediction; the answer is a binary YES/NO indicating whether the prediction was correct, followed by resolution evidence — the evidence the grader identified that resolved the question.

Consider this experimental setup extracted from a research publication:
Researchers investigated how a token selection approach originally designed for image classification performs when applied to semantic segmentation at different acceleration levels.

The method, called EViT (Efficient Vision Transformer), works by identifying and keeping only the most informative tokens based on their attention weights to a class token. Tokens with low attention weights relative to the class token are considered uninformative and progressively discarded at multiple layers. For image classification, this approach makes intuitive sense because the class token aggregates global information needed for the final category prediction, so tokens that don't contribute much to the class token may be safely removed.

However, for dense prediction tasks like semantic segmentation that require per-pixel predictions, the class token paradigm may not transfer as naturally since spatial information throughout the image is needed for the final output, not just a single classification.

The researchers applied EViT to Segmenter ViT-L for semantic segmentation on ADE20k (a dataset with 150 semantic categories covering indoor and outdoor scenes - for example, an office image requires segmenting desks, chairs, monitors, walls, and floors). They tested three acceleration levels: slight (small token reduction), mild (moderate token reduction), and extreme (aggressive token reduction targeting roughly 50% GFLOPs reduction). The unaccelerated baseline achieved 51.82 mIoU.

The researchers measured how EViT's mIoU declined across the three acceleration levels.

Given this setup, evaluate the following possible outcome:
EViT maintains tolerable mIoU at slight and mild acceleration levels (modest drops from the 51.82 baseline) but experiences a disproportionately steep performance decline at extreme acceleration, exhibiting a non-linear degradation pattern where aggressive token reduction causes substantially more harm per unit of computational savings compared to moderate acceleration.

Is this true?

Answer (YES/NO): YES